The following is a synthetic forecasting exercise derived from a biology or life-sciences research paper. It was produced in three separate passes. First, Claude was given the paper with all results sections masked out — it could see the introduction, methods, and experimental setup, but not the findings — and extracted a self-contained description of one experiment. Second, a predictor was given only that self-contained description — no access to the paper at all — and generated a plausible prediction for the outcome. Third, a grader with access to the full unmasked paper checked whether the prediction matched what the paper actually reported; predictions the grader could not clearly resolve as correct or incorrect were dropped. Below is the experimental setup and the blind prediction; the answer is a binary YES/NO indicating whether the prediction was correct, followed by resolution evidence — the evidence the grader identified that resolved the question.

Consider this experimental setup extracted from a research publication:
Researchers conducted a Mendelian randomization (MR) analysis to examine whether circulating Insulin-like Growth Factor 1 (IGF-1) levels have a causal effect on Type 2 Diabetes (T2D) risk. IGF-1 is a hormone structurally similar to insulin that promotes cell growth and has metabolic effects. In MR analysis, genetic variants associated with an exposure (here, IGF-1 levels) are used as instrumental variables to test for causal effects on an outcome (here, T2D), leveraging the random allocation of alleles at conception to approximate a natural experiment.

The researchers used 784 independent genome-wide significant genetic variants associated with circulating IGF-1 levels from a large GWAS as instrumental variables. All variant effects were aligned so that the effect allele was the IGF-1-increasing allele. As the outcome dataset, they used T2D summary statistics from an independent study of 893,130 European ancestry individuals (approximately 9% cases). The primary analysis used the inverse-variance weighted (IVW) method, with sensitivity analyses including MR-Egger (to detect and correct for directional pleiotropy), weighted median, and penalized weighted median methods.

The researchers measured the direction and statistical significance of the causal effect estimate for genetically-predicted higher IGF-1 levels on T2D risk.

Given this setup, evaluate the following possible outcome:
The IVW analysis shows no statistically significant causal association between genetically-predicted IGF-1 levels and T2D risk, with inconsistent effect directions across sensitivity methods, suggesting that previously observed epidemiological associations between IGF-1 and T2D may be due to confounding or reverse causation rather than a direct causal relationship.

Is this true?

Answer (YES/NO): NO